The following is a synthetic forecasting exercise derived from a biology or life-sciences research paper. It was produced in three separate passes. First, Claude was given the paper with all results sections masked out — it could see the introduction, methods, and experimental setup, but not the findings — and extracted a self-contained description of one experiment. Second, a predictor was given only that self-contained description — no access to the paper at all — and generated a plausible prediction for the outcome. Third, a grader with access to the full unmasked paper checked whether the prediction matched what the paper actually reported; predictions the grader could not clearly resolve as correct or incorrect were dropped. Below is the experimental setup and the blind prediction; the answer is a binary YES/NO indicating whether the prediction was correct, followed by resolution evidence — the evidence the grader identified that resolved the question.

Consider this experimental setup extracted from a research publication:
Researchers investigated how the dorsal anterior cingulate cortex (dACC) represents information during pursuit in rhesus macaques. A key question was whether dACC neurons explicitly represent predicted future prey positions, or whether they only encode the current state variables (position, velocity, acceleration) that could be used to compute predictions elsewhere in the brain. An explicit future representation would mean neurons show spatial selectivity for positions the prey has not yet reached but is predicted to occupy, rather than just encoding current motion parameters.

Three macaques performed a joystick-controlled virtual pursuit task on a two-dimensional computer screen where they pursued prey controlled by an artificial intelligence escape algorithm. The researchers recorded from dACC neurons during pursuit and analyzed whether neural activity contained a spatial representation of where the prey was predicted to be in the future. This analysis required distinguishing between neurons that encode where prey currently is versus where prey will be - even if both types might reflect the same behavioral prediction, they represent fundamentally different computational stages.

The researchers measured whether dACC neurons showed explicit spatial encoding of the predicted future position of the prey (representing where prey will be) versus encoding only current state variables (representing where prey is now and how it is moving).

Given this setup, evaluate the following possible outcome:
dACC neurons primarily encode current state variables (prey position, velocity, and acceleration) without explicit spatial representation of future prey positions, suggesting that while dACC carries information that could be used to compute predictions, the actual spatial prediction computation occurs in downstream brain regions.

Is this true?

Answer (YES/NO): NO